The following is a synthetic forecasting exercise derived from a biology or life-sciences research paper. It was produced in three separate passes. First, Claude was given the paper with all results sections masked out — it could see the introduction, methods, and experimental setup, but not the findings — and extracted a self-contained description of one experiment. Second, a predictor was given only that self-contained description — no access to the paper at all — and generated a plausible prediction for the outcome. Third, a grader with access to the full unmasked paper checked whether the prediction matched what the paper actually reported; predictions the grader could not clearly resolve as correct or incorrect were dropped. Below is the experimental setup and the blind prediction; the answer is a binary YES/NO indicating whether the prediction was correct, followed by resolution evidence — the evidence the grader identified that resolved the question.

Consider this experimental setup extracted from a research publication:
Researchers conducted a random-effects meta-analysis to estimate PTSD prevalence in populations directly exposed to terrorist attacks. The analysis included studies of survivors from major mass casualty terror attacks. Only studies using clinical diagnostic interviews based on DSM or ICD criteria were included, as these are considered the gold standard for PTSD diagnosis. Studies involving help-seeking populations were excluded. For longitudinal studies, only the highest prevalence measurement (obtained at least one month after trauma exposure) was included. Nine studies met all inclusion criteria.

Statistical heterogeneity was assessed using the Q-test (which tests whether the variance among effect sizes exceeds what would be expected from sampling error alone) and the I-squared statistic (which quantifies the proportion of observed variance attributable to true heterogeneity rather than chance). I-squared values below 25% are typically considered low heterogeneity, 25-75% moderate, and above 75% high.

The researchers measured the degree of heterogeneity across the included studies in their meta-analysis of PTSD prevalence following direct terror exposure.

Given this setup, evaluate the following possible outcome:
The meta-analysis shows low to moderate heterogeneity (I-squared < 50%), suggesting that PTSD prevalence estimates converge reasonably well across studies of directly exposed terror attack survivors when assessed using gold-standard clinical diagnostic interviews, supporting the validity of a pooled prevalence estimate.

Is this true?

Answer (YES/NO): NO